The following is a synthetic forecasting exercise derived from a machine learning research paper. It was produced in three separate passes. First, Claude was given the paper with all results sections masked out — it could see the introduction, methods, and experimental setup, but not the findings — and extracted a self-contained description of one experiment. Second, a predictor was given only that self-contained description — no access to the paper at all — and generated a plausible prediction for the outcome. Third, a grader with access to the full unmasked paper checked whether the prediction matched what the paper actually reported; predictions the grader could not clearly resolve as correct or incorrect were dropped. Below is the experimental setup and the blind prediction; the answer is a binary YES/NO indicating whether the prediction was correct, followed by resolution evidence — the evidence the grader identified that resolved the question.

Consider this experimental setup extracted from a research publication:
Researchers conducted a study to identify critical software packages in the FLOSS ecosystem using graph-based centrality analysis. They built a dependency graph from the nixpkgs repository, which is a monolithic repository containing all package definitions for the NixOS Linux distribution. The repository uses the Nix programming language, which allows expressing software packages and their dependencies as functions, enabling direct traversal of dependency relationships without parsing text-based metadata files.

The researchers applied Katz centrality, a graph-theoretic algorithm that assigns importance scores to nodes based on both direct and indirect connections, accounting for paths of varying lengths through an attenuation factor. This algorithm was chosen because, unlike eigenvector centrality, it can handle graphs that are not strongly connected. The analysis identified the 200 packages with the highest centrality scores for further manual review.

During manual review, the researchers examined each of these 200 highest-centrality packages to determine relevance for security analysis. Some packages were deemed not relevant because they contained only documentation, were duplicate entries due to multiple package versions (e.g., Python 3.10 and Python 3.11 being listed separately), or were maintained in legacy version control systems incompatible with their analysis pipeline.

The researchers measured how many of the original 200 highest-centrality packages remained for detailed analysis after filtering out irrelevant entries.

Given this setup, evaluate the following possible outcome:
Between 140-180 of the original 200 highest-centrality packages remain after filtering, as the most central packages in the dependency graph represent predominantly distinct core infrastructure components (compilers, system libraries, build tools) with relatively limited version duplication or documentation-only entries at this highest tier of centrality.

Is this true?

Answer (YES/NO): YES